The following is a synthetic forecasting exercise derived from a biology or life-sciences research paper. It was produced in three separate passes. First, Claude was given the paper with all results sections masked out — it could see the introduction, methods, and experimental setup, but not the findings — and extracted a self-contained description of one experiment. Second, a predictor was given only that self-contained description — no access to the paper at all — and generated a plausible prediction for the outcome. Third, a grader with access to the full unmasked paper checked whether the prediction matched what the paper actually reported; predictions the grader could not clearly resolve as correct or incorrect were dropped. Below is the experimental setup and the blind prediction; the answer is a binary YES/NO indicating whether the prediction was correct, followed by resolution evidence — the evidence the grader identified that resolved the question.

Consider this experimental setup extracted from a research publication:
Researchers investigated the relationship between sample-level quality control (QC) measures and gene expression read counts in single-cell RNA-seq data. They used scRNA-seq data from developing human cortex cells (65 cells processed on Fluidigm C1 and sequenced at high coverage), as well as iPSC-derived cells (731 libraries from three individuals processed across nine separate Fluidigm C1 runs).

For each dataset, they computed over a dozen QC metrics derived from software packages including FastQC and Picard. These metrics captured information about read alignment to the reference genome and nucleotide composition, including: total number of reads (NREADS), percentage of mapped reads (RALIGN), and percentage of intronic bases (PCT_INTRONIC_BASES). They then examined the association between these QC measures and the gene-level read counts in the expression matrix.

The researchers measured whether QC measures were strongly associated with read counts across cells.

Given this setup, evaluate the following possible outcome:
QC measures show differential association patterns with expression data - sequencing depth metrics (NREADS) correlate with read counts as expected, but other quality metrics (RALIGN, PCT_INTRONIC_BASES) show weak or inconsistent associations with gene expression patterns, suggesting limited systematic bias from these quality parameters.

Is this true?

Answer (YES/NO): NO